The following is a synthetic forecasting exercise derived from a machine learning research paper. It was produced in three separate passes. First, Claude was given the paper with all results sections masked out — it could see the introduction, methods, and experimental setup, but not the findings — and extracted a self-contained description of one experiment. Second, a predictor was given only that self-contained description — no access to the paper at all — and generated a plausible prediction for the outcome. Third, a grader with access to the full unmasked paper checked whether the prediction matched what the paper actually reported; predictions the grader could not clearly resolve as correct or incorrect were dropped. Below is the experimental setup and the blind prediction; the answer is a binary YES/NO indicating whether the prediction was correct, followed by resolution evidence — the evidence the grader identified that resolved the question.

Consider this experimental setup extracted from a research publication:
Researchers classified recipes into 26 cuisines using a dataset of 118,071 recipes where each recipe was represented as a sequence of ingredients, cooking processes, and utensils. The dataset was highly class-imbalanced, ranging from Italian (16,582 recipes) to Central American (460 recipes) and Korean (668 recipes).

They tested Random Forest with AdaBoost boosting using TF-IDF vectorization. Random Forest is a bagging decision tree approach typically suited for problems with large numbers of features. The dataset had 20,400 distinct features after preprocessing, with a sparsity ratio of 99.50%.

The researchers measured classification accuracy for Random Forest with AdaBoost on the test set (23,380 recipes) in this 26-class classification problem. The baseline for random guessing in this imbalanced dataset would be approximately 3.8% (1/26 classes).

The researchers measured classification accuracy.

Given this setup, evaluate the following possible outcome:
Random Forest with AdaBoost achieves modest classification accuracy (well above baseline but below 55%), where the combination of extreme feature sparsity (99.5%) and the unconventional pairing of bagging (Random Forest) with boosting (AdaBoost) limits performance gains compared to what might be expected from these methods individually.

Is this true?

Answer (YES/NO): YES